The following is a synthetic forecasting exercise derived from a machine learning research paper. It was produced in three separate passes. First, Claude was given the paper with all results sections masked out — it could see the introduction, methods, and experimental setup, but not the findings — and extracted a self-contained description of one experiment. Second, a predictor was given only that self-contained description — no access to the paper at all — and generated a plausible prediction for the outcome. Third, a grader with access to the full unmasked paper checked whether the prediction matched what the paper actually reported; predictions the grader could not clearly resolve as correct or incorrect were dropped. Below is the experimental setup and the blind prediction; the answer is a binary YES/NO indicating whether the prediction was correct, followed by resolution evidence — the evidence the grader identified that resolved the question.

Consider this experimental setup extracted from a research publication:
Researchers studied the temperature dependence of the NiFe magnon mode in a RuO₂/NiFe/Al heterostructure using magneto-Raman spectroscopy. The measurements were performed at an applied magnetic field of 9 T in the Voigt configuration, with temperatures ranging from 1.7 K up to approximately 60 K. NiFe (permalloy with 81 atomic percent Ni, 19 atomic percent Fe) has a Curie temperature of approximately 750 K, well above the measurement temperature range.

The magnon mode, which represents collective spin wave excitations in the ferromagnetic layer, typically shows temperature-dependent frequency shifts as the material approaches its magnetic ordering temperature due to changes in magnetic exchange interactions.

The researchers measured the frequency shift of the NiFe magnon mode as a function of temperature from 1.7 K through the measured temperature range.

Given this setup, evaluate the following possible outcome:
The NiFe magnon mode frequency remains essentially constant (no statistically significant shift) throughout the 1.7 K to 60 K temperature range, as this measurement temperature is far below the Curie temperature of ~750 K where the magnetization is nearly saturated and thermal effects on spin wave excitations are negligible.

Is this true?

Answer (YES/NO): YES